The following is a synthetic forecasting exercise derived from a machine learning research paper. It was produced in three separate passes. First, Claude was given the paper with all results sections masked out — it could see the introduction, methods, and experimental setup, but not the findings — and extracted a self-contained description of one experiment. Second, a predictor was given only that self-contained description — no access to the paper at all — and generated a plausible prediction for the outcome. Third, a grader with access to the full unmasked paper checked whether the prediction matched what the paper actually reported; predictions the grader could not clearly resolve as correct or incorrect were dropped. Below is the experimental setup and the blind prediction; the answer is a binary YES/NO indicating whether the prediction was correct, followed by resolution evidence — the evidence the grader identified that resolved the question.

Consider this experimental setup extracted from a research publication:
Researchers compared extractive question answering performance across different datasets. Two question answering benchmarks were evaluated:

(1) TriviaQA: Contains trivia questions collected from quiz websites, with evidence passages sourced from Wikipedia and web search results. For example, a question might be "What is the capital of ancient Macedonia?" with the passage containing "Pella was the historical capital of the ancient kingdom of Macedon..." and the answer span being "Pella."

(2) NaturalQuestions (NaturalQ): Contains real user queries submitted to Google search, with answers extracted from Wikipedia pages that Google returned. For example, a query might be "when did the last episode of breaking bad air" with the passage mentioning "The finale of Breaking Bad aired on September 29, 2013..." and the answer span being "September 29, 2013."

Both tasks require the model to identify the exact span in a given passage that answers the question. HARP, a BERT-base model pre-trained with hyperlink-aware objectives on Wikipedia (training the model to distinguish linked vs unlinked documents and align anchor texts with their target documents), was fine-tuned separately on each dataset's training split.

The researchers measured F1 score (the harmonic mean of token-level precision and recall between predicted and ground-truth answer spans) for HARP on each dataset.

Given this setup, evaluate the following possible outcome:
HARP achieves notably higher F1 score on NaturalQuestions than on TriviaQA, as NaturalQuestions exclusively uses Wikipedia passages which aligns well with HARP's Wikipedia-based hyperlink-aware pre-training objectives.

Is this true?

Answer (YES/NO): YES